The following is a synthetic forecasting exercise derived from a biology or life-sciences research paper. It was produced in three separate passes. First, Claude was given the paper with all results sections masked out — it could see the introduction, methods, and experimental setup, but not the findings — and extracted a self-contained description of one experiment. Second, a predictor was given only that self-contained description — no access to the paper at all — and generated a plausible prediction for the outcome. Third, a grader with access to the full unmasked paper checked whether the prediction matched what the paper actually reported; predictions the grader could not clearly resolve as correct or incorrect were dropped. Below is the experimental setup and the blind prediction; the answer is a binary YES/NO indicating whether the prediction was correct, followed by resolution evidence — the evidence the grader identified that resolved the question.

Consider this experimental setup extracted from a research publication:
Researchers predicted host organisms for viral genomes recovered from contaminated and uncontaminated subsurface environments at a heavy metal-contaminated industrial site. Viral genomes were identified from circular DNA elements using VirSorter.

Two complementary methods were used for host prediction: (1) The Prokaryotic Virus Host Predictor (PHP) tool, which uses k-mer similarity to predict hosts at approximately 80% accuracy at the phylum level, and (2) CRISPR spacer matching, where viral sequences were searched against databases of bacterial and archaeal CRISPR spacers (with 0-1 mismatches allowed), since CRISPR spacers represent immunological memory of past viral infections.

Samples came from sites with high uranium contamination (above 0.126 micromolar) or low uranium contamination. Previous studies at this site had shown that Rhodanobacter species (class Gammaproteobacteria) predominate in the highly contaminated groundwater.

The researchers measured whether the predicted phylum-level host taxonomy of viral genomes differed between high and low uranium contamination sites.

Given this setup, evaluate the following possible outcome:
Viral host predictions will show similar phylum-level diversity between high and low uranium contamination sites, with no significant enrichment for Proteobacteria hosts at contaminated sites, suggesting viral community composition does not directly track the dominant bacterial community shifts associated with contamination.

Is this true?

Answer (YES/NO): NO